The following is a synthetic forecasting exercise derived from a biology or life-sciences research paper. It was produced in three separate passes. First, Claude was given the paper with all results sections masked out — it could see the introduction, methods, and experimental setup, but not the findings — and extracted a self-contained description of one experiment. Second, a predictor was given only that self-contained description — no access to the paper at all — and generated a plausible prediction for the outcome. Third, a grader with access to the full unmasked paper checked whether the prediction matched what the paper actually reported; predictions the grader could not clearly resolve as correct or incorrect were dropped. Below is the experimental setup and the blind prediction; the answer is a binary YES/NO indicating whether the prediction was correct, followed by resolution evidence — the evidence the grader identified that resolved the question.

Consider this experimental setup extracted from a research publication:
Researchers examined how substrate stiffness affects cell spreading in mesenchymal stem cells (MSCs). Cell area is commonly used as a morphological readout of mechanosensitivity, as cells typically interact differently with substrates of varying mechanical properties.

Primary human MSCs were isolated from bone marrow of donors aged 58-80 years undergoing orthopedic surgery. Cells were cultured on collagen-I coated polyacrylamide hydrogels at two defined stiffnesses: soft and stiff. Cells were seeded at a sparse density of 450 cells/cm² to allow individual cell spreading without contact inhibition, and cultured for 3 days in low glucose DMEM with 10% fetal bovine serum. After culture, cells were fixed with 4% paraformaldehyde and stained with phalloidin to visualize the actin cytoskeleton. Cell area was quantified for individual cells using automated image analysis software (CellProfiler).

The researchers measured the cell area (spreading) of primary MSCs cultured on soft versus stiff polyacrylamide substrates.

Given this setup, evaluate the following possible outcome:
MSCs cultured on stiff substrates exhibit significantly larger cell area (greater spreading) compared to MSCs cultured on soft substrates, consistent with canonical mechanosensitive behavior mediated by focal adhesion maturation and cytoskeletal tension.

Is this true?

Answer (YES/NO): YES